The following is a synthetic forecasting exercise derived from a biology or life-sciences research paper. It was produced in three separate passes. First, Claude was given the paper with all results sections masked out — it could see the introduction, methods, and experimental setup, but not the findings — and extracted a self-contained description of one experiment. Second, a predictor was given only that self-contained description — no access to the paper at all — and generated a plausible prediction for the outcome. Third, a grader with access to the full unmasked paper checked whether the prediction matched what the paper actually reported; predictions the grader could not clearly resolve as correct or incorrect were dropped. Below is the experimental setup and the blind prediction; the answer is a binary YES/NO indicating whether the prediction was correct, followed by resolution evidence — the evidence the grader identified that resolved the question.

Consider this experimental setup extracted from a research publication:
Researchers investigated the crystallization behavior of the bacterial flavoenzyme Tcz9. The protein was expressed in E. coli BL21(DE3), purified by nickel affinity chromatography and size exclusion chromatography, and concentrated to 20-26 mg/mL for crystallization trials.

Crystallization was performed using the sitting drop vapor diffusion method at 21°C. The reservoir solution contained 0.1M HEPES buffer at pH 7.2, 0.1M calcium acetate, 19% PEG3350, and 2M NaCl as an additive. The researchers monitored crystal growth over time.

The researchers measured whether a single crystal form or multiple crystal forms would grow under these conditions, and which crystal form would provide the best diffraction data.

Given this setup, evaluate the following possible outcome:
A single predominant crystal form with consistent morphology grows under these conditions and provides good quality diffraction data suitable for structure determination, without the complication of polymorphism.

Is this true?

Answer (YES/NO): NO